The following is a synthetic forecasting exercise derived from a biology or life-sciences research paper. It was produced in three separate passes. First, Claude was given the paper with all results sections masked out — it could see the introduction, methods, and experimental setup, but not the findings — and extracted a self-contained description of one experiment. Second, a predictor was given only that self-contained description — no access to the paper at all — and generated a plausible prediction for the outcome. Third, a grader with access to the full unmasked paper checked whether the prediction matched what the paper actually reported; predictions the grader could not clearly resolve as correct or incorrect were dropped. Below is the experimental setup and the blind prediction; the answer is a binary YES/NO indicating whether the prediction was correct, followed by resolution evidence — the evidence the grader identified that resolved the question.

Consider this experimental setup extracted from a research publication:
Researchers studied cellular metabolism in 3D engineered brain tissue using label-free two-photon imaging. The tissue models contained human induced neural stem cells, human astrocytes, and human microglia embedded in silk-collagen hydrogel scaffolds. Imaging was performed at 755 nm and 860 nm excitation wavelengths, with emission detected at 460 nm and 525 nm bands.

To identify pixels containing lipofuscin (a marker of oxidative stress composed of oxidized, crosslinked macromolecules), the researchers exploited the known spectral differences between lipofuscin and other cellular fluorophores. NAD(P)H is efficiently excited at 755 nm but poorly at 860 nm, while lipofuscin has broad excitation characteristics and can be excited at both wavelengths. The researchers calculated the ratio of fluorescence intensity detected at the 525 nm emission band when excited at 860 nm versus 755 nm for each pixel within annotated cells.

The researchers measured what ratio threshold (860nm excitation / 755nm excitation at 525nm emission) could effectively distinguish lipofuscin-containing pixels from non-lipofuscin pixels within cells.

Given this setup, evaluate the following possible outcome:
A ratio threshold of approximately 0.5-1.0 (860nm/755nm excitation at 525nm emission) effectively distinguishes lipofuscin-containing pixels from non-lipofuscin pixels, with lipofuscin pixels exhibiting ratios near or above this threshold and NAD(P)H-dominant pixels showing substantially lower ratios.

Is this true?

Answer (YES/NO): YES